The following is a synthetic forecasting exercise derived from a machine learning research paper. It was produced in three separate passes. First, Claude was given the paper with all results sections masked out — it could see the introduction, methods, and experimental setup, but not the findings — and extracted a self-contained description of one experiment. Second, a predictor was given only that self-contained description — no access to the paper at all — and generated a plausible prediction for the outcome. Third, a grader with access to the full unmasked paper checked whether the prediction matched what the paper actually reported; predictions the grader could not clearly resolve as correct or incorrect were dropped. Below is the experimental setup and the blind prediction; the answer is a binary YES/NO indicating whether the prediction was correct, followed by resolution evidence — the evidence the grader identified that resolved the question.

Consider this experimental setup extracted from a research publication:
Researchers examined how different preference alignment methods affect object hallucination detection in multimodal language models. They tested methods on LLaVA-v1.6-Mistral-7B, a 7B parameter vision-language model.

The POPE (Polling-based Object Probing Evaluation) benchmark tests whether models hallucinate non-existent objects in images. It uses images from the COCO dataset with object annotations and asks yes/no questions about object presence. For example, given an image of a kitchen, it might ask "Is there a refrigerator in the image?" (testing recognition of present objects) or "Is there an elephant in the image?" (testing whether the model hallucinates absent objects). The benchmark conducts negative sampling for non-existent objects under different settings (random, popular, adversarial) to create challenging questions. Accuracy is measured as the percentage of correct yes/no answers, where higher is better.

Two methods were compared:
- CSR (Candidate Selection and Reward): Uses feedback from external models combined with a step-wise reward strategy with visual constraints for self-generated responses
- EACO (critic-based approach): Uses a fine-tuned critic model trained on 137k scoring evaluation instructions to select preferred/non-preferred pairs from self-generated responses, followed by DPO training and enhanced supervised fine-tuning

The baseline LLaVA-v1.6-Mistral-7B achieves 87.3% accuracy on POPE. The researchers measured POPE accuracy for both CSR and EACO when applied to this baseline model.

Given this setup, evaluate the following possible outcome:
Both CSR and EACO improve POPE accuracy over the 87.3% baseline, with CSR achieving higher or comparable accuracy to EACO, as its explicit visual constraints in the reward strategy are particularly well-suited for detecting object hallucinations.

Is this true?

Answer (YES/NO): NO